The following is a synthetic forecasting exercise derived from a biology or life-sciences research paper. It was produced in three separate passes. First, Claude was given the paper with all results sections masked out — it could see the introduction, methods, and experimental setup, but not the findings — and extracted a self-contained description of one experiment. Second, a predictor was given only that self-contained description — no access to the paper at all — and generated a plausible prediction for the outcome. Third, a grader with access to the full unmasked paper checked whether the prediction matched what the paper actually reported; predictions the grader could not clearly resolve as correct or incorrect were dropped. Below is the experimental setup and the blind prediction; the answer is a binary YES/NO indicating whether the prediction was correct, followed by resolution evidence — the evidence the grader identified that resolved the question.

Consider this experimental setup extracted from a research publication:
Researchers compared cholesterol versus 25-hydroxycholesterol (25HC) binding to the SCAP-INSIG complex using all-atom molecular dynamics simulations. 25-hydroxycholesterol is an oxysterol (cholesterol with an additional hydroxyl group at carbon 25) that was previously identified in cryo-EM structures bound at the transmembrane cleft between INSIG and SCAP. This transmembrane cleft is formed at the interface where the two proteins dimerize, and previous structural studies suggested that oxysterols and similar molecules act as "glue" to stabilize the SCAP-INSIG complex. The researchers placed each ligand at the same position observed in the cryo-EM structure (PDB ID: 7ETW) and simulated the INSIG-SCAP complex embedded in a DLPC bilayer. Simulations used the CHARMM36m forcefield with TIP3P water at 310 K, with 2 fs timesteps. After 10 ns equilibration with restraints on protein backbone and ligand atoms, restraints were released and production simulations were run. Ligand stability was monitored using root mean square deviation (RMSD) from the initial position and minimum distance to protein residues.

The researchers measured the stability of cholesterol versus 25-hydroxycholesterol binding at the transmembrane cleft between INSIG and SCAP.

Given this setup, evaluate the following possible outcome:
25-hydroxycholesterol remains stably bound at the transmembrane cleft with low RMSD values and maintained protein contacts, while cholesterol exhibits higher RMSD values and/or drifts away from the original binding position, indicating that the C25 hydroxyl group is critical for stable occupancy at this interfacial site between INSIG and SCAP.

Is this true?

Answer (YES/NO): YES